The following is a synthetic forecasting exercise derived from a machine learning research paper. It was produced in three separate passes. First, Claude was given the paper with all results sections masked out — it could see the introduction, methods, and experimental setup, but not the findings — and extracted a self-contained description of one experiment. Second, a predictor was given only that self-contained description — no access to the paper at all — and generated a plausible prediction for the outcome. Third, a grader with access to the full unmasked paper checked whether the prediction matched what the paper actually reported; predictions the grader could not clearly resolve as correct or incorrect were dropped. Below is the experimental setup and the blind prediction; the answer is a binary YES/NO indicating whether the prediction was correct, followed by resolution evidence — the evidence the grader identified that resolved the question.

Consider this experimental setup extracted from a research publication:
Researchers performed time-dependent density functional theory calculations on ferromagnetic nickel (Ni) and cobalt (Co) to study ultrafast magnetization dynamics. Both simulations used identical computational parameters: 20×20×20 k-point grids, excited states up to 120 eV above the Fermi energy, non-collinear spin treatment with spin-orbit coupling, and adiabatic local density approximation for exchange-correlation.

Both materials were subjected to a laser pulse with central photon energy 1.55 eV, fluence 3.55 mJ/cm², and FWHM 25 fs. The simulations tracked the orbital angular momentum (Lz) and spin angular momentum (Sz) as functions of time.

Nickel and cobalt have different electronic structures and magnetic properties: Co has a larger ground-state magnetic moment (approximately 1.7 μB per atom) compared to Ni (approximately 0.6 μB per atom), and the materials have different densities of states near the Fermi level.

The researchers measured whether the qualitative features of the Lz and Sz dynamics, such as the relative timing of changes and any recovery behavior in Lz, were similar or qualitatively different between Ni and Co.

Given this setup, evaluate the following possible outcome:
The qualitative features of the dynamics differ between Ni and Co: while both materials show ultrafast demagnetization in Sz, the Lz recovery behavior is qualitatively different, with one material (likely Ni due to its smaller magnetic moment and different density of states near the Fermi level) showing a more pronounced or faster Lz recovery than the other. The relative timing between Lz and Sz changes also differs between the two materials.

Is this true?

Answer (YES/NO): NO